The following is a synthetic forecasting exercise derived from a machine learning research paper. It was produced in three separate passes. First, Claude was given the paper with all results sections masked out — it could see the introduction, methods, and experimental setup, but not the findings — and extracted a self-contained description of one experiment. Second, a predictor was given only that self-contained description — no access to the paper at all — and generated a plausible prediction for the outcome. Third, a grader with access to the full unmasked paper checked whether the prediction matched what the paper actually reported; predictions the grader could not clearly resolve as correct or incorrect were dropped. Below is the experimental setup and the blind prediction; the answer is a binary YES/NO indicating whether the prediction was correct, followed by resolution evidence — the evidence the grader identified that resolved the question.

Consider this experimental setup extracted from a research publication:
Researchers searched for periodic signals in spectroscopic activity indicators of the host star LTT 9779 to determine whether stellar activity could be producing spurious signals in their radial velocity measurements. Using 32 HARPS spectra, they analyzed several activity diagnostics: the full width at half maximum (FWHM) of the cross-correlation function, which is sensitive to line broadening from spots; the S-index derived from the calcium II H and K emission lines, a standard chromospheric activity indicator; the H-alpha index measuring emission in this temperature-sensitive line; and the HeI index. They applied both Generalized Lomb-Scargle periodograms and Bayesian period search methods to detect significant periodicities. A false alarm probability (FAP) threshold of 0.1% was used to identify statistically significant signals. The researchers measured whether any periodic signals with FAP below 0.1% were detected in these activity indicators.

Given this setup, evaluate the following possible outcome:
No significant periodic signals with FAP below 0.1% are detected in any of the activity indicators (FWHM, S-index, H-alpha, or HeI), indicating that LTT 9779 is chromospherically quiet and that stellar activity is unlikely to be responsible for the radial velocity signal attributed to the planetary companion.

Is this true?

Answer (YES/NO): YES